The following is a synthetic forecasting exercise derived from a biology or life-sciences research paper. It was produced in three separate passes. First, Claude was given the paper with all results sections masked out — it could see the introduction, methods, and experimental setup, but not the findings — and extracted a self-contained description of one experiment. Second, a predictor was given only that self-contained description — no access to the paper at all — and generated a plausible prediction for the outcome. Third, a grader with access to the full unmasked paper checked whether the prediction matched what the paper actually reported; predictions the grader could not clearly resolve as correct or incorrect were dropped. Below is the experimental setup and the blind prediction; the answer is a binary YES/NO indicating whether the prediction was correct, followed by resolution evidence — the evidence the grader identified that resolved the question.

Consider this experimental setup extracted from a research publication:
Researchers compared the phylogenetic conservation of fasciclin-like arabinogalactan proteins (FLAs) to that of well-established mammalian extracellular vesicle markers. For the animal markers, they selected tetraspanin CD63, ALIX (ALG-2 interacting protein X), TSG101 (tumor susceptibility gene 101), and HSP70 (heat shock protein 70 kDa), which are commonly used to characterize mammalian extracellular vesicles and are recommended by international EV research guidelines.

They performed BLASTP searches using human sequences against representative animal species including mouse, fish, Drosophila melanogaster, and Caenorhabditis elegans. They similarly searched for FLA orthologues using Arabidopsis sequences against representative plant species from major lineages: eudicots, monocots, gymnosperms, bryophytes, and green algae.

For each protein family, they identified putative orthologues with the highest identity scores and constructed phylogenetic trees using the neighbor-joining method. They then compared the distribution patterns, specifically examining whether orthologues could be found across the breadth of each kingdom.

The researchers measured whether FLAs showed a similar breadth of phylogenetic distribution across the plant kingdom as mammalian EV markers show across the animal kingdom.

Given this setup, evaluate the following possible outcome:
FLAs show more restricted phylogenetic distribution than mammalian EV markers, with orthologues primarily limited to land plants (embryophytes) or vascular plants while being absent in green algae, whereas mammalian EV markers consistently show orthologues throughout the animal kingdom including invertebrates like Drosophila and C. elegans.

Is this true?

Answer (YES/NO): NO